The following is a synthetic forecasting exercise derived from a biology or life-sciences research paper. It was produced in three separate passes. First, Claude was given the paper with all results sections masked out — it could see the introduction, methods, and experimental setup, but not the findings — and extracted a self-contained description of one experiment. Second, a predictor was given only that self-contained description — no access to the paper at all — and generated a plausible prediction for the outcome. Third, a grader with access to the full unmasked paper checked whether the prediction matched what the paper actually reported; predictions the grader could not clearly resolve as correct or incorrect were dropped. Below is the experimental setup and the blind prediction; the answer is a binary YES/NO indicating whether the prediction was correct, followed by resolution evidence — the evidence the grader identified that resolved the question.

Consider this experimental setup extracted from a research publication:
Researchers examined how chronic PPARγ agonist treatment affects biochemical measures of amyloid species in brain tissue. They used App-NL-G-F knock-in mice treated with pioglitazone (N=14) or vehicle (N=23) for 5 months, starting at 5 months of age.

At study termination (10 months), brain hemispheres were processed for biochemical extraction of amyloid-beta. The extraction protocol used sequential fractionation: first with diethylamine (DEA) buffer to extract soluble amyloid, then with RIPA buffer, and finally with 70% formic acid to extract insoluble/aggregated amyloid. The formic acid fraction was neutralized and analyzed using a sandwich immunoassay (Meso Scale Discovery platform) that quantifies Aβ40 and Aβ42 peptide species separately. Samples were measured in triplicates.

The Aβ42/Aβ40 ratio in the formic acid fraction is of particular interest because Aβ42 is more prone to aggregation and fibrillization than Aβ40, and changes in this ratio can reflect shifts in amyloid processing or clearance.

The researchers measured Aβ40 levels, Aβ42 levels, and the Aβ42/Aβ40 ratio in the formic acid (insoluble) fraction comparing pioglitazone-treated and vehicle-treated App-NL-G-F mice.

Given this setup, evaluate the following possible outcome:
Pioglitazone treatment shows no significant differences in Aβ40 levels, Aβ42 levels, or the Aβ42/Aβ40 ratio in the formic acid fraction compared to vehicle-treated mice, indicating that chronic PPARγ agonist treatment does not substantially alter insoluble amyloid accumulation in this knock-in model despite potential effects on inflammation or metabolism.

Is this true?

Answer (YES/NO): YES